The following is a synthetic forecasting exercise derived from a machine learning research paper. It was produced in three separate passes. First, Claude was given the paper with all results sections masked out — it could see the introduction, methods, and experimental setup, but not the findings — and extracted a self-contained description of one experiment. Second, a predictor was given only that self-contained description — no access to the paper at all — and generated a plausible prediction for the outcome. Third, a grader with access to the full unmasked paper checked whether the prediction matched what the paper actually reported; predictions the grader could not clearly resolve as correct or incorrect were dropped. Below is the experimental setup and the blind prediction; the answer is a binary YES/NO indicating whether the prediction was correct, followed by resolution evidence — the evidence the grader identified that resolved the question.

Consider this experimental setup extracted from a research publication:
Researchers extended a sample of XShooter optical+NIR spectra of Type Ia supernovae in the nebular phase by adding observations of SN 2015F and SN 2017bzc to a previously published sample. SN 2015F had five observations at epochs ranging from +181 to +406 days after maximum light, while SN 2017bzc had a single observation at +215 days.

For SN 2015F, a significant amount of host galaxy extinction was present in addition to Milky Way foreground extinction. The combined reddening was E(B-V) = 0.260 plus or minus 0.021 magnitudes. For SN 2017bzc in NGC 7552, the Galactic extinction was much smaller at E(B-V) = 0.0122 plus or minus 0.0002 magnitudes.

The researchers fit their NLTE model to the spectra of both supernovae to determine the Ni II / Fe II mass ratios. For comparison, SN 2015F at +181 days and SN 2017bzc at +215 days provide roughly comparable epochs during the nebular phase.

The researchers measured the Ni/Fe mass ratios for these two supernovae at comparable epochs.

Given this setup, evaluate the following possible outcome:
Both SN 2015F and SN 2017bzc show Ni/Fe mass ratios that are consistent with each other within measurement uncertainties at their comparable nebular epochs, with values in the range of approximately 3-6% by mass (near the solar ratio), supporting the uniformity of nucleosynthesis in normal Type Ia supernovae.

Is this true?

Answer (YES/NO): NO